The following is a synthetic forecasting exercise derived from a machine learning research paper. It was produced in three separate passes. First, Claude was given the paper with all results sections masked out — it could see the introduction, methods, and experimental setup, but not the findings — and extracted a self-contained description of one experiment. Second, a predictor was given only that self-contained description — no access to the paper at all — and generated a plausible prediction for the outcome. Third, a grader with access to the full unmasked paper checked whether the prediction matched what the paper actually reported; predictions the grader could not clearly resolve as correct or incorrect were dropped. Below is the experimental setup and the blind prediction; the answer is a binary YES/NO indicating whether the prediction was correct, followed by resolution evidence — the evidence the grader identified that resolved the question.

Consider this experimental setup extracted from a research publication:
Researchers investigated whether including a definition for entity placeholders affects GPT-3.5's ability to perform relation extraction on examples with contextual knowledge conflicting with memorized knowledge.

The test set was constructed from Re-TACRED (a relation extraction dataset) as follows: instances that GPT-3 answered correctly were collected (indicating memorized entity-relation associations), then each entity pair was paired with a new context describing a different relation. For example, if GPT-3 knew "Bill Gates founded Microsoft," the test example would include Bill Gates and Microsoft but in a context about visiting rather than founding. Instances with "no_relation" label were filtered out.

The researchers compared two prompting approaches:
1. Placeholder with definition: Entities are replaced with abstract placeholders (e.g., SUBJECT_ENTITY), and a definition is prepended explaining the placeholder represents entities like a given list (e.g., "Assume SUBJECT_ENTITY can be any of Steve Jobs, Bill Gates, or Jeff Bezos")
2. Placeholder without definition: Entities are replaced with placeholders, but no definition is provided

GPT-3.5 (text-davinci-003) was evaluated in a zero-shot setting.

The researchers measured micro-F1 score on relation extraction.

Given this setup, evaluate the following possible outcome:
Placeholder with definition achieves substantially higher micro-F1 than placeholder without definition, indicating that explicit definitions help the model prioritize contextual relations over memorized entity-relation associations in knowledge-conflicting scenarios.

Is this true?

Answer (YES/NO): NO